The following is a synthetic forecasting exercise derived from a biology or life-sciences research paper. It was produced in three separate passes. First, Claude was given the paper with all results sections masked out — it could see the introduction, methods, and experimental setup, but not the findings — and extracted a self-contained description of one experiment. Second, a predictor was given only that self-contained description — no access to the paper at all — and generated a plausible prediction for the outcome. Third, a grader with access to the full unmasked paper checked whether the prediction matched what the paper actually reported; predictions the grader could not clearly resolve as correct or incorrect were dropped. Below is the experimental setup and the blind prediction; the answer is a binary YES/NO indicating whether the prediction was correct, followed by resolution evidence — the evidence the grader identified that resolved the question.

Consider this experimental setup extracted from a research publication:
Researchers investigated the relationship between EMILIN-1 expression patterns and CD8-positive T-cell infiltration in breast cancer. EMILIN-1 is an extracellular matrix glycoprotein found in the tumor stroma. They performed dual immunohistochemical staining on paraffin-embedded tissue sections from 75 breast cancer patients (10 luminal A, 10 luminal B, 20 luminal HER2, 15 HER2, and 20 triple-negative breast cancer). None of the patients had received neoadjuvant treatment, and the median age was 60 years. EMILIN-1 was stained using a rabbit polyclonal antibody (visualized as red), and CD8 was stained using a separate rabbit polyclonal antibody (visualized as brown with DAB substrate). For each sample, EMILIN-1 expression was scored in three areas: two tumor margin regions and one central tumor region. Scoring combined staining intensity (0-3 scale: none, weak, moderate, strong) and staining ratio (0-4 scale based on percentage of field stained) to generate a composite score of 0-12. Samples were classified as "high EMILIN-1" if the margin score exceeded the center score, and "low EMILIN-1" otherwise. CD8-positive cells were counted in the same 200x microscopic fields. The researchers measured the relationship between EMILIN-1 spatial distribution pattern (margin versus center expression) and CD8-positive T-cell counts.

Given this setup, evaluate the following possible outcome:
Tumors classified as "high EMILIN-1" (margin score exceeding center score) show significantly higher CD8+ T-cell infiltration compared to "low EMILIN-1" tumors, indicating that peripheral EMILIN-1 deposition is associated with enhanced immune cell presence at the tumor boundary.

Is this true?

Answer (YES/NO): YES